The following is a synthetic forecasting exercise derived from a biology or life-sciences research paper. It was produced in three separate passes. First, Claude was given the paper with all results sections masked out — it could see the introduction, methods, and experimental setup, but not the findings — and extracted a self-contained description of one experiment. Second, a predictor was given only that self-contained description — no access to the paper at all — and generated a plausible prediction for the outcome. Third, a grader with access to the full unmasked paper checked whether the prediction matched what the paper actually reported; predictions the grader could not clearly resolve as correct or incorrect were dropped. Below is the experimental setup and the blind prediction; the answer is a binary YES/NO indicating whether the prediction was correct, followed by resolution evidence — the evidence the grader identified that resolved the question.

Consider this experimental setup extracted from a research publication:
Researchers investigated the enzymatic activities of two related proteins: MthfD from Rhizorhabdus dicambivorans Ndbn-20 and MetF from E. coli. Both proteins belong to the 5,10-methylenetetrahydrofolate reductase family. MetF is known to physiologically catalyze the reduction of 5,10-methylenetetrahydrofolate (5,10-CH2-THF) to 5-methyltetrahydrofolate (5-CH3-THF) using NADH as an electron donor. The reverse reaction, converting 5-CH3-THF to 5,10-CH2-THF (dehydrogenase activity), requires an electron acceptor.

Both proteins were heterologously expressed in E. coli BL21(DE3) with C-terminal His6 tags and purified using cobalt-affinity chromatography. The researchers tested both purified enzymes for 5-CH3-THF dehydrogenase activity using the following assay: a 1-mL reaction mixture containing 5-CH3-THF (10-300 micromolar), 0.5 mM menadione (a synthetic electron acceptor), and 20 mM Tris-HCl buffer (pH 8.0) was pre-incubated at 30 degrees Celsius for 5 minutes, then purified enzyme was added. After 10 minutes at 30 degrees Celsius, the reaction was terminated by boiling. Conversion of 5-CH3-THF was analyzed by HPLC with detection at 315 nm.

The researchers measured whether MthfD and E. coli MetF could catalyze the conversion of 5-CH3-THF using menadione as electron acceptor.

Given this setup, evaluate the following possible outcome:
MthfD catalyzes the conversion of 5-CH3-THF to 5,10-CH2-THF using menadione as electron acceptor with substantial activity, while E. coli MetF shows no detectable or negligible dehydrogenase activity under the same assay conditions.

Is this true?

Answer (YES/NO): NO